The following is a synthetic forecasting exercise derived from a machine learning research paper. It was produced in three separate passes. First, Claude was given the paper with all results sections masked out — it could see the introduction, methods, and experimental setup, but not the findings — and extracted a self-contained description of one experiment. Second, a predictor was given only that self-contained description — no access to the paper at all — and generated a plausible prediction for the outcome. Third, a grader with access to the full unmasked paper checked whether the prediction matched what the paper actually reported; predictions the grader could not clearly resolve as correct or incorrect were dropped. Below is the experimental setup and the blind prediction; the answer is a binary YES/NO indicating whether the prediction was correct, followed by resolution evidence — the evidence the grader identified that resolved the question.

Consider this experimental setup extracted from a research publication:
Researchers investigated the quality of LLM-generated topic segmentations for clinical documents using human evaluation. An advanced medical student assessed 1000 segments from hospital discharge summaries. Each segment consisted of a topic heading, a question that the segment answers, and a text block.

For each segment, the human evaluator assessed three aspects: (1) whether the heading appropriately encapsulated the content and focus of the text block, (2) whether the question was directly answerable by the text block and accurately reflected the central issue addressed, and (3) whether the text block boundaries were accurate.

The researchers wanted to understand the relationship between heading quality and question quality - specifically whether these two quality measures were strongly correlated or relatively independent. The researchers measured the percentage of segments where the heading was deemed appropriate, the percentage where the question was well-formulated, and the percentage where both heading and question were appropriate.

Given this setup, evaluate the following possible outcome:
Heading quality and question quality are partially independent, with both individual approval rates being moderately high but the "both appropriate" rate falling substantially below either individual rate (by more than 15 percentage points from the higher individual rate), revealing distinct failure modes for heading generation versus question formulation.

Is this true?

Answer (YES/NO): NO